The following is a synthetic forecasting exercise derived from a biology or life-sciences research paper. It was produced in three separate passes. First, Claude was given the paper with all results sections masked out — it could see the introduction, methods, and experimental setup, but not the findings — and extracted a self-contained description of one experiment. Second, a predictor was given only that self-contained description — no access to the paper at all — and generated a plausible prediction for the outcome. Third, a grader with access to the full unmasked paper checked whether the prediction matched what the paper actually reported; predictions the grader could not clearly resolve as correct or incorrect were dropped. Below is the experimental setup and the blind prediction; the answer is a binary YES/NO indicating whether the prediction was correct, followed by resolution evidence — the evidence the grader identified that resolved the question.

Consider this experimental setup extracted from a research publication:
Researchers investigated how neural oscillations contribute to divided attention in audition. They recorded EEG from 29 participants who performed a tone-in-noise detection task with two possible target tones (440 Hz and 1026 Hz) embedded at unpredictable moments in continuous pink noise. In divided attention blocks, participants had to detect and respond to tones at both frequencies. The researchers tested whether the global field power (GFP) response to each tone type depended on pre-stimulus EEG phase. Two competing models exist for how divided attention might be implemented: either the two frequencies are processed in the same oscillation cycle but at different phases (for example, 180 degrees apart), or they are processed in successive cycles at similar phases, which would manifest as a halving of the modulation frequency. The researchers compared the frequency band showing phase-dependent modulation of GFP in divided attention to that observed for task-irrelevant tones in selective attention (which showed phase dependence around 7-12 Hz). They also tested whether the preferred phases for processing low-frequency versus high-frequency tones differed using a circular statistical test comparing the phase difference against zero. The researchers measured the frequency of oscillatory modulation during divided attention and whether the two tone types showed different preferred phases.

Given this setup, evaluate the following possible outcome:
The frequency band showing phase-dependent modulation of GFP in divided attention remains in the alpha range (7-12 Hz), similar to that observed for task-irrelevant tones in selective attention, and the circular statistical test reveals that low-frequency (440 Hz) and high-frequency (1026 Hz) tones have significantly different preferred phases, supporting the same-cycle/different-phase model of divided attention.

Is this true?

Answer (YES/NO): NO